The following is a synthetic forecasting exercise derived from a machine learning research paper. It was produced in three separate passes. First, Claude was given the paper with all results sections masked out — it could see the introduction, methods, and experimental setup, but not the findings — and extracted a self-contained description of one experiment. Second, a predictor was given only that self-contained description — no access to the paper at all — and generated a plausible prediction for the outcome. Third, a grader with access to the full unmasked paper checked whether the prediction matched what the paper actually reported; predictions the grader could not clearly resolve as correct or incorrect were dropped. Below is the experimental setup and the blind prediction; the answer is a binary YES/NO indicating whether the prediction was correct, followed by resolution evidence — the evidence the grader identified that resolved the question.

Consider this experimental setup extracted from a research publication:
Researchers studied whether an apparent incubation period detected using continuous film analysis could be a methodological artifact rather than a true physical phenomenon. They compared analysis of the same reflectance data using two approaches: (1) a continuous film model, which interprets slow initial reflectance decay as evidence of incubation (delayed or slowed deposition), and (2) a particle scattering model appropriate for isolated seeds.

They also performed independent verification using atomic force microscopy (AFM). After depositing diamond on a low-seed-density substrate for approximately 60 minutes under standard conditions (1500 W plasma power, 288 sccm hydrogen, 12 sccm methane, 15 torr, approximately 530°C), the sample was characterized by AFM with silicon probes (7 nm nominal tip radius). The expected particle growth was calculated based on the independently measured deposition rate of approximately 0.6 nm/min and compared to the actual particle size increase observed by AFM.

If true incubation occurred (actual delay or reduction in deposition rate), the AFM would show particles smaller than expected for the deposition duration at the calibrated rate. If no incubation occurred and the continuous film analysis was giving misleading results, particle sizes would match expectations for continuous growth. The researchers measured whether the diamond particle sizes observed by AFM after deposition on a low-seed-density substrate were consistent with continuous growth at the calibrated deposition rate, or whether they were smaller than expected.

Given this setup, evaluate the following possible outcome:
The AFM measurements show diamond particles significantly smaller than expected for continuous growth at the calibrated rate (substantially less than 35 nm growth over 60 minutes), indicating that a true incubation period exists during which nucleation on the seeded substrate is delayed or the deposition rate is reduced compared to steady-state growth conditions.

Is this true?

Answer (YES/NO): NO